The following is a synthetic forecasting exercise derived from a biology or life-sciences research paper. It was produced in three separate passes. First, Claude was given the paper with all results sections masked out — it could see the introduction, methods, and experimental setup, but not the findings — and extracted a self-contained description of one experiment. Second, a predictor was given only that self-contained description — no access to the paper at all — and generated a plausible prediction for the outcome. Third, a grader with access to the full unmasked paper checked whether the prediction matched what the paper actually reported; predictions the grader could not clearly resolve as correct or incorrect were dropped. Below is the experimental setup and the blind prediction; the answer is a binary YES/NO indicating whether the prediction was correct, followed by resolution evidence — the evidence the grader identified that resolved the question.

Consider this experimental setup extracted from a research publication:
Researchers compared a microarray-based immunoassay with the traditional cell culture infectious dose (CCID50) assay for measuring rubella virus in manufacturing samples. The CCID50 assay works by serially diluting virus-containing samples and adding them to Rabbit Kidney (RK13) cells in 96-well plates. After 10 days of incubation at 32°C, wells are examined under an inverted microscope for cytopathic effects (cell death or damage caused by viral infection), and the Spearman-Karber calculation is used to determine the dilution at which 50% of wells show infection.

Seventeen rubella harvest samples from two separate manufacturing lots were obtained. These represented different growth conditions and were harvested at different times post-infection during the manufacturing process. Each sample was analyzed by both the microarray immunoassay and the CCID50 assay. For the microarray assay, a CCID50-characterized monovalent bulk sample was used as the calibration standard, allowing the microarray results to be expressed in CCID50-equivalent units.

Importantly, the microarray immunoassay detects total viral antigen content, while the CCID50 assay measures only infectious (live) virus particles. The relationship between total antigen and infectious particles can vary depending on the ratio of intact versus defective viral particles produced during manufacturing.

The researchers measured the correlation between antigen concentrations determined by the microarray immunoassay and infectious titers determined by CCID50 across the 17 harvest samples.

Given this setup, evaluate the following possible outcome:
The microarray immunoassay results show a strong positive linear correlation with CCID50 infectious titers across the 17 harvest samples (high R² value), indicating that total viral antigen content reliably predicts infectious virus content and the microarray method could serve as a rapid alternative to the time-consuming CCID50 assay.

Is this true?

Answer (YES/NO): NO